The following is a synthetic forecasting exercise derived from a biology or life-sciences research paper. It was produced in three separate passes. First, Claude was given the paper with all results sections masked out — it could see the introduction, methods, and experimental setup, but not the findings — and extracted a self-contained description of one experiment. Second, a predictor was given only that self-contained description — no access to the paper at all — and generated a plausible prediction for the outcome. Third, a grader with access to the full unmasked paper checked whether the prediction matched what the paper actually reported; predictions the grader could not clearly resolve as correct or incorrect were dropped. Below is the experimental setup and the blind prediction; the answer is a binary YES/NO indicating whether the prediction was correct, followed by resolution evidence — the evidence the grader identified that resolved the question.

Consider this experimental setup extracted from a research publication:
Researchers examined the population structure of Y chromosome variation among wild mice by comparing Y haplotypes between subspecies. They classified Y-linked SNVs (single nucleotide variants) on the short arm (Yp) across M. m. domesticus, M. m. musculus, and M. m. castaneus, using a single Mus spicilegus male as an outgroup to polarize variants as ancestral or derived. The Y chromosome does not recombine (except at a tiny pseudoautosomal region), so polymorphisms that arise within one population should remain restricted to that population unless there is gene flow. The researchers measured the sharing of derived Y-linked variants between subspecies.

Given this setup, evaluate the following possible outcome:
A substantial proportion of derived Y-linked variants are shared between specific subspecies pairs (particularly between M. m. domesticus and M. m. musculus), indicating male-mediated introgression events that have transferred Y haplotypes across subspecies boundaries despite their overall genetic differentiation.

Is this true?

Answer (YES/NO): NO